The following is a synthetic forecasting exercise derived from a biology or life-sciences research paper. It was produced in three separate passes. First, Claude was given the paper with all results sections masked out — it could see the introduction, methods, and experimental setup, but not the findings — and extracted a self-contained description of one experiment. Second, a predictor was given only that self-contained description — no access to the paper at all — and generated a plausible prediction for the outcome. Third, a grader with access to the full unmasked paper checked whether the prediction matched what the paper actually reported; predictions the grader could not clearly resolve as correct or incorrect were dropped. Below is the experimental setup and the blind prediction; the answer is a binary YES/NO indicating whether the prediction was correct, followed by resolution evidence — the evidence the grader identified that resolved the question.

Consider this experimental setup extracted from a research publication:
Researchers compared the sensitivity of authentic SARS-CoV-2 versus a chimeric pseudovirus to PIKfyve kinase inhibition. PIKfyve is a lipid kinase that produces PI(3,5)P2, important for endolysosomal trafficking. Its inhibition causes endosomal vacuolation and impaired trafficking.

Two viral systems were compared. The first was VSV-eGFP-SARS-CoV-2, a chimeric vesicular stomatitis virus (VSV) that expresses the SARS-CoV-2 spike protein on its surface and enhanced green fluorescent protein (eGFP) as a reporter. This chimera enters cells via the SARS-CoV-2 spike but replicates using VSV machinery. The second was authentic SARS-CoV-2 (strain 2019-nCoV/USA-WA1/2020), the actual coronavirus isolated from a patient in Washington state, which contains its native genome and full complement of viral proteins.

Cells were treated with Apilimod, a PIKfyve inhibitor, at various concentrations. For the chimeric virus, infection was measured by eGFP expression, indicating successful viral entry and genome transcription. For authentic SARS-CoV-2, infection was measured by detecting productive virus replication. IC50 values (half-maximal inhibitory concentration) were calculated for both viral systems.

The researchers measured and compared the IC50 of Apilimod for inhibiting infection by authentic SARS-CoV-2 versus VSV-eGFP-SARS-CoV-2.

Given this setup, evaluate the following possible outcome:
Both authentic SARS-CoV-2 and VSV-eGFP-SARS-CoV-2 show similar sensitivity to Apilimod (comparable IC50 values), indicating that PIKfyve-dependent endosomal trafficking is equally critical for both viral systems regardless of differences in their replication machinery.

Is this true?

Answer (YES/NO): NO